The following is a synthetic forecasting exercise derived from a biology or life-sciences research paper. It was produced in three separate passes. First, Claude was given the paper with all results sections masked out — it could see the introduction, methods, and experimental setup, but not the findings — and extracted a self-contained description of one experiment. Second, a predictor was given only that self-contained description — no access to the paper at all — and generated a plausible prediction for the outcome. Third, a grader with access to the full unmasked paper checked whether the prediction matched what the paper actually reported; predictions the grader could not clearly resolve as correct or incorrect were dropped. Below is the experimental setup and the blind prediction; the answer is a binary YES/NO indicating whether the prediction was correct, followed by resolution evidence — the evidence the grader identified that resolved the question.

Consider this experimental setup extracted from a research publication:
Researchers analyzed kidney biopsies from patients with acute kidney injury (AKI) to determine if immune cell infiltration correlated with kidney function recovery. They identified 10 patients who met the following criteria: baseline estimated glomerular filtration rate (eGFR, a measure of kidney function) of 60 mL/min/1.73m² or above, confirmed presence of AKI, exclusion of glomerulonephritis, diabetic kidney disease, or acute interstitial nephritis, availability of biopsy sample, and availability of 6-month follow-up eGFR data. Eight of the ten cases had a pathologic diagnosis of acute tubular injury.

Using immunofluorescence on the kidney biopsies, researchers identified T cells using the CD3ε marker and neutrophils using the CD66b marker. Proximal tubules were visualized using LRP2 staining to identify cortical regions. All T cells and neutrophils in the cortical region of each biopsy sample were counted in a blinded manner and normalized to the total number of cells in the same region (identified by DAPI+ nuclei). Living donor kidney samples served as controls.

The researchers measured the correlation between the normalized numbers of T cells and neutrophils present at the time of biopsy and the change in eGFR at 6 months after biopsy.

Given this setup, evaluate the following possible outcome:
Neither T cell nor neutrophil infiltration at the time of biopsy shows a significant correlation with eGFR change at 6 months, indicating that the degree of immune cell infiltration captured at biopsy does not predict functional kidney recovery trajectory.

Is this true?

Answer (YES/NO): NO